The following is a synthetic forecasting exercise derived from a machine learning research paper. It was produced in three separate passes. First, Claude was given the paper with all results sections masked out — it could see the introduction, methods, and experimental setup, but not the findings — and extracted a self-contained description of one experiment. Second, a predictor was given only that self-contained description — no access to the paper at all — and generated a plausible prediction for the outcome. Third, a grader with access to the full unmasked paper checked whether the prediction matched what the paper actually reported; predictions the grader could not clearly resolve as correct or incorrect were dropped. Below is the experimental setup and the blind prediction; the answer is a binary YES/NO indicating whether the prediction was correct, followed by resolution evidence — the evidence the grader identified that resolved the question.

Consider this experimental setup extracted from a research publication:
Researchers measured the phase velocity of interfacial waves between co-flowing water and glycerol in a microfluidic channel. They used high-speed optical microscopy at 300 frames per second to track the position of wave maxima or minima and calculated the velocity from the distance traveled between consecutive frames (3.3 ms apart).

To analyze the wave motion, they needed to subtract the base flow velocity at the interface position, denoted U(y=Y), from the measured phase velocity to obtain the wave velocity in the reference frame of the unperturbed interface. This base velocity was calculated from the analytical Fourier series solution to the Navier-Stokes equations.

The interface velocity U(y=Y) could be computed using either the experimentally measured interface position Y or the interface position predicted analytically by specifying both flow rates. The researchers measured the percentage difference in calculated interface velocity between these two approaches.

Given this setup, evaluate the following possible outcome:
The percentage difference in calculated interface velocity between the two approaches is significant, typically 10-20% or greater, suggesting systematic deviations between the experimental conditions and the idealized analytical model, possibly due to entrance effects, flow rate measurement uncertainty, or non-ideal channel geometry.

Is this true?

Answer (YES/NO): NO